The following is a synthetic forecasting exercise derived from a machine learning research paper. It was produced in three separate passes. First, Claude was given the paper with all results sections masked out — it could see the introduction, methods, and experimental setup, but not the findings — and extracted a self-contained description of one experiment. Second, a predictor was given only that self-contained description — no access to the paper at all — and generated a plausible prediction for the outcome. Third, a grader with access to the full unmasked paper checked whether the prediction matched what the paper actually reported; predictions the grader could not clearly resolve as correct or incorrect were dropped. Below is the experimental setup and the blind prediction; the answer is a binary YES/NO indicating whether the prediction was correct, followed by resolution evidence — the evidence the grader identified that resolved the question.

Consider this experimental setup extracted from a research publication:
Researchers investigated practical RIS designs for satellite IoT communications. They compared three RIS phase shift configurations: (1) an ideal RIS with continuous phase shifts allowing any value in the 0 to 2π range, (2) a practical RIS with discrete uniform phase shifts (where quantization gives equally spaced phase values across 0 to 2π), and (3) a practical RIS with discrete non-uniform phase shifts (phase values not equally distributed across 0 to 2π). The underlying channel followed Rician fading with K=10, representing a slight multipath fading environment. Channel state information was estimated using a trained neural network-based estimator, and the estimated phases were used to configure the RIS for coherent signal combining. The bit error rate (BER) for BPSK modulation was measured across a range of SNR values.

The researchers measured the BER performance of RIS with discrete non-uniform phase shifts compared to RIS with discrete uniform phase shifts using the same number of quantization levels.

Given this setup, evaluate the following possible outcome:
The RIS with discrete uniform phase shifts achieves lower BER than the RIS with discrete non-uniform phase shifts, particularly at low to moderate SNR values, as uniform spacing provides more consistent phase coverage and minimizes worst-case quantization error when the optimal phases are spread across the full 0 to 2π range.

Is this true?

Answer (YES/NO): NO